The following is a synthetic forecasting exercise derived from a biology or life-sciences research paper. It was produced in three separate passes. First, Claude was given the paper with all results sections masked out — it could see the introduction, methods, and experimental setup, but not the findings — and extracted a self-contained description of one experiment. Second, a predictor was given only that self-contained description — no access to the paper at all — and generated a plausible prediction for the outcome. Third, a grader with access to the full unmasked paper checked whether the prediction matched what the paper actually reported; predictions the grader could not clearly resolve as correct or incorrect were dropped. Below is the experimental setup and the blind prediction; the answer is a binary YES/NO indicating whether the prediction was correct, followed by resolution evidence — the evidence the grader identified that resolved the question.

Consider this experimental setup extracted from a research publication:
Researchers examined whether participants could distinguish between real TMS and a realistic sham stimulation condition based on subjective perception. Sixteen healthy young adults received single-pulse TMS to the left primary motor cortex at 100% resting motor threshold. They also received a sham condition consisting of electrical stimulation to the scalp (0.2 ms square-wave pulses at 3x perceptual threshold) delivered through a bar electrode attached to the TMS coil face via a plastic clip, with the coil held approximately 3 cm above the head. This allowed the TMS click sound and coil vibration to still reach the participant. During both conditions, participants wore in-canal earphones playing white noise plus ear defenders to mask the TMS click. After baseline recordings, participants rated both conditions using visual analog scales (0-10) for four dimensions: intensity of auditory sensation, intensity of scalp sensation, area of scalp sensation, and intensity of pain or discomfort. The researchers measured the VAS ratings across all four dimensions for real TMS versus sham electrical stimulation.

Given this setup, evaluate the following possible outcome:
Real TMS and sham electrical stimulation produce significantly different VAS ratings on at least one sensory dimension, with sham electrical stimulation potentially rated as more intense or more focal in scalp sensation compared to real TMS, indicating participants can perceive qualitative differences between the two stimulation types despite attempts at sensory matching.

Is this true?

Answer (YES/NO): NO